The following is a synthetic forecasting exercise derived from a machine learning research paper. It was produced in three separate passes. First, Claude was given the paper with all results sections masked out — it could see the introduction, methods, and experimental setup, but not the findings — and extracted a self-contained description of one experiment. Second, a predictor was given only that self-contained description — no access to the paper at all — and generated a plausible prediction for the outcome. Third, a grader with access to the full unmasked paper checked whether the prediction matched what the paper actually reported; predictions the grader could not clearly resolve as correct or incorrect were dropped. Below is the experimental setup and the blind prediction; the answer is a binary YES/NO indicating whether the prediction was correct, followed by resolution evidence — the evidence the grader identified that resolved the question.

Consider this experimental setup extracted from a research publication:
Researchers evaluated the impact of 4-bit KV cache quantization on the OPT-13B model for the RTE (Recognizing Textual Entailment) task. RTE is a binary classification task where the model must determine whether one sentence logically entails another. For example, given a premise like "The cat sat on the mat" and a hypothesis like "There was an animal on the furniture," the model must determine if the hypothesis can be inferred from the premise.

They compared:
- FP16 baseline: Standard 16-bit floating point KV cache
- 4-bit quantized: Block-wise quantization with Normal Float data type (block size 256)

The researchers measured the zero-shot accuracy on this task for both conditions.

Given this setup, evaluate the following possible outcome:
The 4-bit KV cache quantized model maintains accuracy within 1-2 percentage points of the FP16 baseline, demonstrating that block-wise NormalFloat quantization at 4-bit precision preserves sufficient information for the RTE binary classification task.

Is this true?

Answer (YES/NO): YES